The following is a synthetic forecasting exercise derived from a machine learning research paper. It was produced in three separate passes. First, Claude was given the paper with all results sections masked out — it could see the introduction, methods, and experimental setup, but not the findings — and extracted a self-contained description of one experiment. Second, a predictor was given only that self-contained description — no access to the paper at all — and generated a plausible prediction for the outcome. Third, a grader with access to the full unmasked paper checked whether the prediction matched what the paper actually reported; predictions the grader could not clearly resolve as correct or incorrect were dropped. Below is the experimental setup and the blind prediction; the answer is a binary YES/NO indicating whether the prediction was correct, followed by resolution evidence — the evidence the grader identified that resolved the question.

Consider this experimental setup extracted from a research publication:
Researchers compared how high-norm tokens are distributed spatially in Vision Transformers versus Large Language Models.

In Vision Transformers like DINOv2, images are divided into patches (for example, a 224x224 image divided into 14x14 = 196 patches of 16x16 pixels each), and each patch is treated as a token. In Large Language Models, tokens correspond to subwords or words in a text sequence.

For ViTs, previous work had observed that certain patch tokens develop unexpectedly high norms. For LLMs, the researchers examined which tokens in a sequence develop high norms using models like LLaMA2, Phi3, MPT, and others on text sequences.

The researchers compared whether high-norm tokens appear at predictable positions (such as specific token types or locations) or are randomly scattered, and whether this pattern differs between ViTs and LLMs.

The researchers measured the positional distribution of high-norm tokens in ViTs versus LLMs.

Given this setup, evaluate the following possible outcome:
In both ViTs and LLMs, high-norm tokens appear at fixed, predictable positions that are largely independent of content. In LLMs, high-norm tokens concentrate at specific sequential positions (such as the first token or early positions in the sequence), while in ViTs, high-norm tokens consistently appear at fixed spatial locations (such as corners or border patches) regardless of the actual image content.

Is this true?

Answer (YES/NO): NO